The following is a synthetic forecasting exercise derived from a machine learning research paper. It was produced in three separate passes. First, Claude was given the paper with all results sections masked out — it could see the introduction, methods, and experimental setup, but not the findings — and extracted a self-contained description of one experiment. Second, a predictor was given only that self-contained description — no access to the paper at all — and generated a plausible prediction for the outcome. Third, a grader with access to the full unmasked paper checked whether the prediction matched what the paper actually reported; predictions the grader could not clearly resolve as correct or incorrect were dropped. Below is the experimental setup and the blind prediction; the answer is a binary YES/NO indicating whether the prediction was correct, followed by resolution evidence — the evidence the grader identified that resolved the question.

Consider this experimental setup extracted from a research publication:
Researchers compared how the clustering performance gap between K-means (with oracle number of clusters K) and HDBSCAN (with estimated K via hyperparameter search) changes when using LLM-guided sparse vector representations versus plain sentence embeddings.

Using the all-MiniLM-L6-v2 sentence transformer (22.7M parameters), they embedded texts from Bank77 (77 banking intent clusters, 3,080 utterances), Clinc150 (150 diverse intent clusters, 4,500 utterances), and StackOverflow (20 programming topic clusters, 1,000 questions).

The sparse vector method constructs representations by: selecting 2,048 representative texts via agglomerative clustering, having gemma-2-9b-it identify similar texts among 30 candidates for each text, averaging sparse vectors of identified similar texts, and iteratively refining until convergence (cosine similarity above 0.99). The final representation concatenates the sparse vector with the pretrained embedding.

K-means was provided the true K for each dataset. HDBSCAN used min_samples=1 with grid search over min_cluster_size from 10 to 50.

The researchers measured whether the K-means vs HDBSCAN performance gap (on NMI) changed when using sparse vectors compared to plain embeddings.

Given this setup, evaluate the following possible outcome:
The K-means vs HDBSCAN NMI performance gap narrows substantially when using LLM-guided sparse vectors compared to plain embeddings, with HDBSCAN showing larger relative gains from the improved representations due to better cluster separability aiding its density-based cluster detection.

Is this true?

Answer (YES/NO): YES